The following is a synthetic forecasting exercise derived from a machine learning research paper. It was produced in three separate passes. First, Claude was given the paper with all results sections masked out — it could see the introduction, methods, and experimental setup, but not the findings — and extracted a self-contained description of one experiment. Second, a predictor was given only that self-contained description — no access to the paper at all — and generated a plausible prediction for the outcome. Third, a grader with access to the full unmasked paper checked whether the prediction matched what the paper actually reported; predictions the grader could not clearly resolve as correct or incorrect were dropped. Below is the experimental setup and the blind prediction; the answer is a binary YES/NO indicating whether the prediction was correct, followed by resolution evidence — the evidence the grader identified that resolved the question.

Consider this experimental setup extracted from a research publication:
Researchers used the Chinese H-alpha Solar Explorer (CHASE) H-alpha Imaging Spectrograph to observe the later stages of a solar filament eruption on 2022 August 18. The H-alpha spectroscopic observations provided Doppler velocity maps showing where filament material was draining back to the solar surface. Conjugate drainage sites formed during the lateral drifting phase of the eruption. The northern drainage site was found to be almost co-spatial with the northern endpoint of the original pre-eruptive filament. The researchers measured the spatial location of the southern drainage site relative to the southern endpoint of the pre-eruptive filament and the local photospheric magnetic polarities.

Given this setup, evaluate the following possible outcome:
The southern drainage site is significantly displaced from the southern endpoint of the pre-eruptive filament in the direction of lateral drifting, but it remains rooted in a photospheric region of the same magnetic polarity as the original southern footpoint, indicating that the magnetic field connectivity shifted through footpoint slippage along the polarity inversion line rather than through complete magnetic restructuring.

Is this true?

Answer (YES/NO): NO